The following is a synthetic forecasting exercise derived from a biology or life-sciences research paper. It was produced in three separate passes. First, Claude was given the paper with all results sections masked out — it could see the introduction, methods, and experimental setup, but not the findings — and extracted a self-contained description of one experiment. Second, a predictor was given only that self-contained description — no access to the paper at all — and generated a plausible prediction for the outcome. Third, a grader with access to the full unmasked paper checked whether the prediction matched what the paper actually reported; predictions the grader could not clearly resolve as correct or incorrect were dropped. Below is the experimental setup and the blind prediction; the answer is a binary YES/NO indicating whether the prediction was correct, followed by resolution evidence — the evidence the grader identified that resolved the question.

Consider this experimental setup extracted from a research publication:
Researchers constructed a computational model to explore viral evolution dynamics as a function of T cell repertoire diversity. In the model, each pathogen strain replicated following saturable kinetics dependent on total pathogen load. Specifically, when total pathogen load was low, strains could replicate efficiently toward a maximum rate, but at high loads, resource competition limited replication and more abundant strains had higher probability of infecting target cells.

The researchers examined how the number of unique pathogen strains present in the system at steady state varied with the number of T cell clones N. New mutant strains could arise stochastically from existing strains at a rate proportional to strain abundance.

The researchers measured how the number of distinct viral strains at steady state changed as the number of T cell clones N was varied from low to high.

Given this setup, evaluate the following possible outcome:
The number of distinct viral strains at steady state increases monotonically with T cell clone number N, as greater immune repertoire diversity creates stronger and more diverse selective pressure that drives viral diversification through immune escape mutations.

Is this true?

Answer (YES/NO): NO